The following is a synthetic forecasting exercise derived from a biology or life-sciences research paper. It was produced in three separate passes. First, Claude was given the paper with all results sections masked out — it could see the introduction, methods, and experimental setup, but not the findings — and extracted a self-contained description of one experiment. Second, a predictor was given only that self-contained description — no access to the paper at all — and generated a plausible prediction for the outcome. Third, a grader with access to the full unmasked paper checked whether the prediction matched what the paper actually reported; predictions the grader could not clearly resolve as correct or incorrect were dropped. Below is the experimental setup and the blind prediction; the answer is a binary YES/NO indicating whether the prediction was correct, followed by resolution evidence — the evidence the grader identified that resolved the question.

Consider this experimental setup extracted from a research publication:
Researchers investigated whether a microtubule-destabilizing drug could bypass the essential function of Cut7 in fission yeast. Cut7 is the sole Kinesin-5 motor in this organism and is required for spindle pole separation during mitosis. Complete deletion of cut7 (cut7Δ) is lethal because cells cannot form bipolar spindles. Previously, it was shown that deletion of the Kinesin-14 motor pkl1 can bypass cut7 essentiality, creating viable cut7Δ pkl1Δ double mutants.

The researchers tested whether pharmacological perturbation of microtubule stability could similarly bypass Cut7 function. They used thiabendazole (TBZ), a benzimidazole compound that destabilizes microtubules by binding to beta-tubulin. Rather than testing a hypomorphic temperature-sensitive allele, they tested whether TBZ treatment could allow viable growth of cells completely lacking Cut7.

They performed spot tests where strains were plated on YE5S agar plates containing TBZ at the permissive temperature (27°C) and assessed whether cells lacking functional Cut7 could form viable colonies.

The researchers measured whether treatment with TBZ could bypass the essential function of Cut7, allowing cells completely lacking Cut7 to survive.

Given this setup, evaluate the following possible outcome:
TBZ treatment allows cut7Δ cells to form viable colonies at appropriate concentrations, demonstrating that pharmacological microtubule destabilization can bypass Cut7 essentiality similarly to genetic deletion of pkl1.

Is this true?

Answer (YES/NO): YES